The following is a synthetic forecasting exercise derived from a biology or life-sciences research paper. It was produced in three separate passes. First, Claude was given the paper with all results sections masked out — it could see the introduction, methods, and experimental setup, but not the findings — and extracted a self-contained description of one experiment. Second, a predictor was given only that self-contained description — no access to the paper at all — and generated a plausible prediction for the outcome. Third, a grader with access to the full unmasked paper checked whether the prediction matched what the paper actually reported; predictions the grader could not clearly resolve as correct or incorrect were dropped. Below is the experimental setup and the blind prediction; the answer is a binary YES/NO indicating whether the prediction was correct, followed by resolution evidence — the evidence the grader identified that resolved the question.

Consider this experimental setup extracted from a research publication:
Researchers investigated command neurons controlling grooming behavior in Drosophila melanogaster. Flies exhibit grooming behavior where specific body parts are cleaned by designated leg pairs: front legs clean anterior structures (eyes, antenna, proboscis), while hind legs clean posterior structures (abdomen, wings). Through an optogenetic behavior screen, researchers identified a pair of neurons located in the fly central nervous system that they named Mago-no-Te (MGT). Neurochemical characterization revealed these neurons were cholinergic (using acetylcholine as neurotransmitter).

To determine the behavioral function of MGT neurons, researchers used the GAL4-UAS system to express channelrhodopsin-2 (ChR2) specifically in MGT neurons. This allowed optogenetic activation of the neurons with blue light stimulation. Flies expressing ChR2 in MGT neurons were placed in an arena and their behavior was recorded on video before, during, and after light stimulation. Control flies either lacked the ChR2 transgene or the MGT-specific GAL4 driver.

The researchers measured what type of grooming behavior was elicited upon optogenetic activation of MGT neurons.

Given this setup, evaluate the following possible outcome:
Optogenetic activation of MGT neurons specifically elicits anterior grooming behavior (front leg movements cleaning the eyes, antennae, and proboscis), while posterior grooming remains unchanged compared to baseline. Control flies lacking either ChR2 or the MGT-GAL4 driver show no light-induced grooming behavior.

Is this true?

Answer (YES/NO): NO